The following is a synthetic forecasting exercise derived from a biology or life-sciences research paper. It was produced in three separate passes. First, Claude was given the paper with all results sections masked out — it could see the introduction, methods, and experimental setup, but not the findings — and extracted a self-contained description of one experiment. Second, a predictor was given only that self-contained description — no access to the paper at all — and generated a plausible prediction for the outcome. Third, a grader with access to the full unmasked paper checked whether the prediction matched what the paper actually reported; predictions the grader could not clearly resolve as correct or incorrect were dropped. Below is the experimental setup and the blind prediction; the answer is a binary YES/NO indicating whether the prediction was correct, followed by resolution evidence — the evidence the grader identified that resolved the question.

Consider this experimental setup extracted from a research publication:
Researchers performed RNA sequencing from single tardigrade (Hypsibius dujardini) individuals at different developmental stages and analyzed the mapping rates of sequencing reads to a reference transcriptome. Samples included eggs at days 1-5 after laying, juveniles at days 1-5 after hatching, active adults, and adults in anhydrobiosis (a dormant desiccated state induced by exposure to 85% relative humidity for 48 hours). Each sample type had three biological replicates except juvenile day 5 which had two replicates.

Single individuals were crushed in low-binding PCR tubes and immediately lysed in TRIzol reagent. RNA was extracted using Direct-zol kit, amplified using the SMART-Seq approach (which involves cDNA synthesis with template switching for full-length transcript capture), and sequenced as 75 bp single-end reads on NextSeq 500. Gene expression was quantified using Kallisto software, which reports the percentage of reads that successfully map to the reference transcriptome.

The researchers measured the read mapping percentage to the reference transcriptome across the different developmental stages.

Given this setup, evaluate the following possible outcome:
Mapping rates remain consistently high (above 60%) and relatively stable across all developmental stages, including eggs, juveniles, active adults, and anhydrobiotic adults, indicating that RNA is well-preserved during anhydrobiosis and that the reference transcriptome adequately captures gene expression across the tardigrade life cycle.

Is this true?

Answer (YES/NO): NO